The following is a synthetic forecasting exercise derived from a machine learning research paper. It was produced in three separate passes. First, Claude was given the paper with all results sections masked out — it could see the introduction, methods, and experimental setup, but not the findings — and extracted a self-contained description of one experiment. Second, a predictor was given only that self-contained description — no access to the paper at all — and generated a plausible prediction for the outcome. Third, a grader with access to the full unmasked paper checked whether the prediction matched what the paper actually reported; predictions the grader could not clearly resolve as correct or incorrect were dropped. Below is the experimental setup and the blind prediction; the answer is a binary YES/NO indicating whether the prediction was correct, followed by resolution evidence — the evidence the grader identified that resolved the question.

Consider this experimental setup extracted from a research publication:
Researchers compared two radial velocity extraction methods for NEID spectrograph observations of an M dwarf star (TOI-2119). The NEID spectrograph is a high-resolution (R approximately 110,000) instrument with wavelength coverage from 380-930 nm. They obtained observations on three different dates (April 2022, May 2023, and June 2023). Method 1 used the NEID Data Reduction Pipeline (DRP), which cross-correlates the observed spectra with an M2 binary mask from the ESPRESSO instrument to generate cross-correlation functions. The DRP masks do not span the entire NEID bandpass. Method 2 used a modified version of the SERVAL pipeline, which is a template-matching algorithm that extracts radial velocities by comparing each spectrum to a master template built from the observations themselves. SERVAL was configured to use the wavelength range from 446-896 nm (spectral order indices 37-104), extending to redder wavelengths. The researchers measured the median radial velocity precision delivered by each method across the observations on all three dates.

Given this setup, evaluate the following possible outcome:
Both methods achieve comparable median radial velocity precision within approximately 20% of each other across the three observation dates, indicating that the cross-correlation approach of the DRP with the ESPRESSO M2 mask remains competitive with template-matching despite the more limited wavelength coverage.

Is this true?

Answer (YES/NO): NO